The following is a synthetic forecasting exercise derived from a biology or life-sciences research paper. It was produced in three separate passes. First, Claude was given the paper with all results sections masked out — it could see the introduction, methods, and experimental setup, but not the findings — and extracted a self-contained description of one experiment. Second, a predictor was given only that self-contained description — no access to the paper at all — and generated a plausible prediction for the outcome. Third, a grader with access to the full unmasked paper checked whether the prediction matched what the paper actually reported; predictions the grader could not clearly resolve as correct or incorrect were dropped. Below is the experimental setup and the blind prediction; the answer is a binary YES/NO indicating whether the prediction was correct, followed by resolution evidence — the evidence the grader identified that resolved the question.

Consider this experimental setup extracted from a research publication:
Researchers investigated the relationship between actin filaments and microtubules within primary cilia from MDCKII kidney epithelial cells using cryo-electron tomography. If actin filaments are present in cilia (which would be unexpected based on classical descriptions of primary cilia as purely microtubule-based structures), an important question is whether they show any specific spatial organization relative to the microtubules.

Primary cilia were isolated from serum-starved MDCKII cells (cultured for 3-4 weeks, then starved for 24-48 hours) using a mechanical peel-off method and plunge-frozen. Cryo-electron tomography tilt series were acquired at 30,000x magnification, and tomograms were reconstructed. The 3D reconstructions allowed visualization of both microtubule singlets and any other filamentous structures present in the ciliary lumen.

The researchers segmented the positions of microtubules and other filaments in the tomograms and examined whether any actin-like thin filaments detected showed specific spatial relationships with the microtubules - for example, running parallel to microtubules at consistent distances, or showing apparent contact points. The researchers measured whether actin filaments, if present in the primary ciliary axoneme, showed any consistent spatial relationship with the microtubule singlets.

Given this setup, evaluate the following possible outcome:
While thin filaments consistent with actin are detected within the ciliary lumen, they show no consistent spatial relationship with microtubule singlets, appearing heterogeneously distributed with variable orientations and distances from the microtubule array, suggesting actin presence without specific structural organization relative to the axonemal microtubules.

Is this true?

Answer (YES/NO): NO